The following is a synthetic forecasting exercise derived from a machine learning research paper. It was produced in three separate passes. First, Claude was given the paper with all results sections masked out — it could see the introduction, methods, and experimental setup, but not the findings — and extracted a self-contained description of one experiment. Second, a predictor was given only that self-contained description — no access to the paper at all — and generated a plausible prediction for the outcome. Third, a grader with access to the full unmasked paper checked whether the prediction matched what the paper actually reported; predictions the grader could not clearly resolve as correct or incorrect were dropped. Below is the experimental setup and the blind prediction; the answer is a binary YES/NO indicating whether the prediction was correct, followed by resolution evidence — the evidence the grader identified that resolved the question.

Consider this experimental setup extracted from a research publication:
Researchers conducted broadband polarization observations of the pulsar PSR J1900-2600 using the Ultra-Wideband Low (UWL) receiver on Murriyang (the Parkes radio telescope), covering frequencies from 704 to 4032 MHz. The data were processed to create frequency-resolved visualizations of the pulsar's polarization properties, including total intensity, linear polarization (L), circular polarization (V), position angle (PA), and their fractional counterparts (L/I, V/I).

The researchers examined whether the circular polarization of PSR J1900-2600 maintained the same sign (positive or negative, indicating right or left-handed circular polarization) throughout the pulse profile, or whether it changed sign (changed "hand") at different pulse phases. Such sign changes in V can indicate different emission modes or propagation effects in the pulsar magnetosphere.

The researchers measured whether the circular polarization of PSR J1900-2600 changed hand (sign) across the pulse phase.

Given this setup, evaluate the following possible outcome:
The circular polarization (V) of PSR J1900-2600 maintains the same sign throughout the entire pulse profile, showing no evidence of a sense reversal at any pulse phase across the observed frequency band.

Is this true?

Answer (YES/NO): NO